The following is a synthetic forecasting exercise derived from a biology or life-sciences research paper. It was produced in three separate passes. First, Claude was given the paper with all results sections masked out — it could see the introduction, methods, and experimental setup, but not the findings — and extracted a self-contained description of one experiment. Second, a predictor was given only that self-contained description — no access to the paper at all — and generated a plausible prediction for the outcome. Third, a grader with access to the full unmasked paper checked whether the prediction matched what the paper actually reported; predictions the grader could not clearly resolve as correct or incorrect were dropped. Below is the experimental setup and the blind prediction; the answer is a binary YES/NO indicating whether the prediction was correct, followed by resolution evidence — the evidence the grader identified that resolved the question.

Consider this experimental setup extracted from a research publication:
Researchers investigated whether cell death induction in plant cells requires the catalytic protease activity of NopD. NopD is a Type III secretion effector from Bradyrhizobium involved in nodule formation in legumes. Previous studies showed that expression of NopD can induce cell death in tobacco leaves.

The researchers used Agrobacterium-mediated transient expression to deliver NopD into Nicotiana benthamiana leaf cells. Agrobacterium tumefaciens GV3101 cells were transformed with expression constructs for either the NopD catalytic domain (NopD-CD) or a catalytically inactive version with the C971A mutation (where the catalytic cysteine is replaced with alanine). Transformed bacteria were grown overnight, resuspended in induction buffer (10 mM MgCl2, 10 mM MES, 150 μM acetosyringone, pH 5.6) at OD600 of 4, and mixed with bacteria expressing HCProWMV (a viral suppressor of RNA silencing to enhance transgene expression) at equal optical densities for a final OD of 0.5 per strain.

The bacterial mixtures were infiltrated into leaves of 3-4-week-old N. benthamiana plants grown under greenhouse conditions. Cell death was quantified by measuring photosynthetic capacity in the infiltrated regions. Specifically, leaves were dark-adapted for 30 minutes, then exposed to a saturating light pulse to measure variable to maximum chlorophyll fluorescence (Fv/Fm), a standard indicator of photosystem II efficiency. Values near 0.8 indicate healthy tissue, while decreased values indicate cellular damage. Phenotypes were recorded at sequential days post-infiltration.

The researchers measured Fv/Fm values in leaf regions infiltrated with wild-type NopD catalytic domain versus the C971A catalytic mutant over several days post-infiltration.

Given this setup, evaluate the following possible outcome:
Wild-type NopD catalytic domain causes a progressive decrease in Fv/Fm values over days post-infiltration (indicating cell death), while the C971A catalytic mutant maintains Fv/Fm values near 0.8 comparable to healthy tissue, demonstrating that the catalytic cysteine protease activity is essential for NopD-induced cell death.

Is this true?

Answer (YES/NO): YES